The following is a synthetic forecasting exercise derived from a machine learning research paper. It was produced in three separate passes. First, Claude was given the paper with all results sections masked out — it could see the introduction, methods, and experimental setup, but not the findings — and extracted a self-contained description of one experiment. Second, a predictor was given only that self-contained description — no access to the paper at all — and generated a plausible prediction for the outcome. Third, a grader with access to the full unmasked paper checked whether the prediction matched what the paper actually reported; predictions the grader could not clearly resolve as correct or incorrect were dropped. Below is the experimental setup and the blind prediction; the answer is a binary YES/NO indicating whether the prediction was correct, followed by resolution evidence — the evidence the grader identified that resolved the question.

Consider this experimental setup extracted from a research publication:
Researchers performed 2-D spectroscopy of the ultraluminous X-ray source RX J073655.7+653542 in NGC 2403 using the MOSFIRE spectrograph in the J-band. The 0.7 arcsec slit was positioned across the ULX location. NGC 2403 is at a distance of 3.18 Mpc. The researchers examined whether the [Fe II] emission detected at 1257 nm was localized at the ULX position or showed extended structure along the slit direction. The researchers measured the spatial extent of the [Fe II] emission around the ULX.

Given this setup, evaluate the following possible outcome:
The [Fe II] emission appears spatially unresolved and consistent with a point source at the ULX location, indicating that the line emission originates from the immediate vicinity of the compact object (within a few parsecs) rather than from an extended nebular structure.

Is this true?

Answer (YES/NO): NO